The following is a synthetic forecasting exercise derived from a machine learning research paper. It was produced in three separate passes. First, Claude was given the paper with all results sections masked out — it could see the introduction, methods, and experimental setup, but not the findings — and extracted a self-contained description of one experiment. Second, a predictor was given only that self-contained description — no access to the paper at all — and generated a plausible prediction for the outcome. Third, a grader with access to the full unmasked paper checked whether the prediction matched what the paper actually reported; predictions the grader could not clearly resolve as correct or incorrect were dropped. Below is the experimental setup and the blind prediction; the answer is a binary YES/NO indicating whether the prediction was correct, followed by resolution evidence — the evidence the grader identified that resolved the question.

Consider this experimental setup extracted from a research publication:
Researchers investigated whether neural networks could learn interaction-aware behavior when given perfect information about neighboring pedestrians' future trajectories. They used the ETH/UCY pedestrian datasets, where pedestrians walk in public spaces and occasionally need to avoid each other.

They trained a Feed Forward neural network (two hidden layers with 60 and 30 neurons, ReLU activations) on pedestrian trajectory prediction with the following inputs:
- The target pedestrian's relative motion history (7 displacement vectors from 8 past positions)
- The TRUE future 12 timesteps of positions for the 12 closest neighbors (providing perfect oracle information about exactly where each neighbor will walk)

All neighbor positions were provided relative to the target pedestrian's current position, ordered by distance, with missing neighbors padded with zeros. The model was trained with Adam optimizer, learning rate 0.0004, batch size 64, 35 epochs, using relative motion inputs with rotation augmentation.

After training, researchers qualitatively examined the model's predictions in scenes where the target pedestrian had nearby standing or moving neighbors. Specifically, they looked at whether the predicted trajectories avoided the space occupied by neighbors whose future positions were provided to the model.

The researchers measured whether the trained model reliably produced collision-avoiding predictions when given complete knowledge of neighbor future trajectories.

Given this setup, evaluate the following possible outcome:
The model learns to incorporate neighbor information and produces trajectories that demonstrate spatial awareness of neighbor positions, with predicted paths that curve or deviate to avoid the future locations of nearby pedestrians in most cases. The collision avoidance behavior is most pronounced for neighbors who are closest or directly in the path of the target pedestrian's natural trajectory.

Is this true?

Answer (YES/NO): NO